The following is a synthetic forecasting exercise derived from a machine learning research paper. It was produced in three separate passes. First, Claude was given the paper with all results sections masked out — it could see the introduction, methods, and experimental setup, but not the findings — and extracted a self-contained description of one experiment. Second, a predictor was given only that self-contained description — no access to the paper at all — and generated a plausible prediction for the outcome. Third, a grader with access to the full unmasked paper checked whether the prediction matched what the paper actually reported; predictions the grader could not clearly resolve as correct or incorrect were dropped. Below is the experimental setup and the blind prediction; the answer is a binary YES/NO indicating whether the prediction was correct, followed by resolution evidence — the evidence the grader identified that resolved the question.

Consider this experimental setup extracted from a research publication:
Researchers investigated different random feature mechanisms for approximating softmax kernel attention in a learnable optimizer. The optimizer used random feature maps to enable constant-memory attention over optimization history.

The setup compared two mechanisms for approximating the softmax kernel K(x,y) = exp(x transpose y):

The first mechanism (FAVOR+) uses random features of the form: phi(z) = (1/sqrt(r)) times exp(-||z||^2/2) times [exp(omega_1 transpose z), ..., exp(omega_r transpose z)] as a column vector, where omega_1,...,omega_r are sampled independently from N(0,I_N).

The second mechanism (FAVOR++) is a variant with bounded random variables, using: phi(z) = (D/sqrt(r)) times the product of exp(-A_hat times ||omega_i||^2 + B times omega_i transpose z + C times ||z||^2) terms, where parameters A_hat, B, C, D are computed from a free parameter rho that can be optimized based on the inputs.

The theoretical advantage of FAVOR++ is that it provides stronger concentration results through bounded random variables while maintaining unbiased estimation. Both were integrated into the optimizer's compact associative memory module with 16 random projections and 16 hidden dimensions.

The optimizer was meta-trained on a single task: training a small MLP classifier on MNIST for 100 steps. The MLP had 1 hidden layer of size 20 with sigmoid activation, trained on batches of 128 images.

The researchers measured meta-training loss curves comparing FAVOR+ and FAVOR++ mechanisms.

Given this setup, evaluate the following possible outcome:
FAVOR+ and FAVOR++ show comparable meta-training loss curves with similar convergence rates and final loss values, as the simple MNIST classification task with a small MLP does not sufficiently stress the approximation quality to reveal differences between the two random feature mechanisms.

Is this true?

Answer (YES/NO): NO